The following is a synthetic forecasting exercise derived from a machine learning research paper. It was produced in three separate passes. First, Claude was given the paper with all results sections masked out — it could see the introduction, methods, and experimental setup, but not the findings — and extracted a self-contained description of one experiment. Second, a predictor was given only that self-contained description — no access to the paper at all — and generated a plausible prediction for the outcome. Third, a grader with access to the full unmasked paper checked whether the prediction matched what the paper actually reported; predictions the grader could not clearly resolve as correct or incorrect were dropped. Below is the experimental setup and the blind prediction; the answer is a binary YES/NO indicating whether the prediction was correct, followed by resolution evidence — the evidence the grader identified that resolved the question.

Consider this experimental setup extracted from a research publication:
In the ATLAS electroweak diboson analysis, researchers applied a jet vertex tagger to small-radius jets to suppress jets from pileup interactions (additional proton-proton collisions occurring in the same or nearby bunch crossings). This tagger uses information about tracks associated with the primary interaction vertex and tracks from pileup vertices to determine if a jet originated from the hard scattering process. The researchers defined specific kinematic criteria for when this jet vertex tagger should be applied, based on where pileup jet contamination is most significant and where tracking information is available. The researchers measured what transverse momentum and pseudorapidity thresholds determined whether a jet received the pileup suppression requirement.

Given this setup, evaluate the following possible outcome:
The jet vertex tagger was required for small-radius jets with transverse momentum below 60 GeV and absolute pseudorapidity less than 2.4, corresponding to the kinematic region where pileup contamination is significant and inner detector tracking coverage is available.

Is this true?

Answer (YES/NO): YES